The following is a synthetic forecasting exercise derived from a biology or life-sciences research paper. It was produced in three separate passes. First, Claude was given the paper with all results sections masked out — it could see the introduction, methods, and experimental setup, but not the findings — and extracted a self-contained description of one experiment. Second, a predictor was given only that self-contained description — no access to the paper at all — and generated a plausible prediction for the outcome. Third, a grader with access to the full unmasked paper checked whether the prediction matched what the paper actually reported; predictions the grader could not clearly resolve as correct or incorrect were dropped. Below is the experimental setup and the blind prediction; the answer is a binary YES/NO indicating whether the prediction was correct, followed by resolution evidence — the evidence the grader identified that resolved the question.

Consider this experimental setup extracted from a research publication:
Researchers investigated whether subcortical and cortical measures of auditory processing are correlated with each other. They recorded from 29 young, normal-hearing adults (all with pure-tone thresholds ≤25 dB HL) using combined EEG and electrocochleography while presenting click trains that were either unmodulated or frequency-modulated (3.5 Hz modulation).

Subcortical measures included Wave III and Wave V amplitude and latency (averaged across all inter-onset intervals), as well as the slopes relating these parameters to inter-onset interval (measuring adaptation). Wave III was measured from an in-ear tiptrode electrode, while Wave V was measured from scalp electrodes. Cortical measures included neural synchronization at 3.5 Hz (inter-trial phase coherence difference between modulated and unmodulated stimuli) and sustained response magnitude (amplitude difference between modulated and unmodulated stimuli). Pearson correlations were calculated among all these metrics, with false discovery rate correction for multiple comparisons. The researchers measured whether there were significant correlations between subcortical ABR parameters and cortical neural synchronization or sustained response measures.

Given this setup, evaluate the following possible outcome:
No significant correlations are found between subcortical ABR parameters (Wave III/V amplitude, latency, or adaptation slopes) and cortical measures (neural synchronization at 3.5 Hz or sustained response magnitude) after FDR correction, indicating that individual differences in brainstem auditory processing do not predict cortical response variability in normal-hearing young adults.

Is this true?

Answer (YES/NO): YES